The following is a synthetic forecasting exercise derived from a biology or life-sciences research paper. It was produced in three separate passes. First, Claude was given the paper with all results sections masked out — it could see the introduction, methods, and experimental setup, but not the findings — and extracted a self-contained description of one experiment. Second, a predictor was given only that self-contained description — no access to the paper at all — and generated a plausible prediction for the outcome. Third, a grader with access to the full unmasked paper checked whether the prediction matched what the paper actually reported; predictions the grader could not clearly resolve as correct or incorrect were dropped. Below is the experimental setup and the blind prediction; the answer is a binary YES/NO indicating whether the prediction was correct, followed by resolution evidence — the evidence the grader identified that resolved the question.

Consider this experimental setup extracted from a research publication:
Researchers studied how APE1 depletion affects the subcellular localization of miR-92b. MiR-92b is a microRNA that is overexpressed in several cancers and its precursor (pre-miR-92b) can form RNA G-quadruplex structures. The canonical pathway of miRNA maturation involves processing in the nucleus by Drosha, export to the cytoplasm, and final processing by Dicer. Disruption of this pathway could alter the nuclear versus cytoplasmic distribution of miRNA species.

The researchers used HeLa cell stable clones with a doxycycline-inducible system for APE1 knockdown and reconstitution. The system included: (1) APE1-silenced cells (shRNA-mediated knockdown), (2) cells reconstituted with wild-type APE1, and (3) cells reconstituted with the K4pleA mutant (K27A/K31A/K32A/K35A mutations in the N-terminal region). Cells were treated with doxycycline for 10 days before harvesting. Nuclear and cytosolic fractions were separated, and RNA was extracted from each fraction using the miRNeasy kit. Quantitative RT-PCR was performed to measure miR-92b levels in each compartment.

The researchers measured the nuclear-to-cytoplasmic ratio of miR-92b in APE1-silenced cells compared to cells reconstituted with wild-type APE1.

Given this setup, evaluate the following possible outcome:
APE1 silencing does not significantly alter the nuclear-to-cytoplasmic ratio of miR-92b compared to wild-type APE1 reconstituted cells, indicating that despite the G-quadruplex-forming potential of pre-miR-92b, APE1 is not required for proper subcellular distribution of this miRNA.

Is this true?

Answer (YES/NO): NO